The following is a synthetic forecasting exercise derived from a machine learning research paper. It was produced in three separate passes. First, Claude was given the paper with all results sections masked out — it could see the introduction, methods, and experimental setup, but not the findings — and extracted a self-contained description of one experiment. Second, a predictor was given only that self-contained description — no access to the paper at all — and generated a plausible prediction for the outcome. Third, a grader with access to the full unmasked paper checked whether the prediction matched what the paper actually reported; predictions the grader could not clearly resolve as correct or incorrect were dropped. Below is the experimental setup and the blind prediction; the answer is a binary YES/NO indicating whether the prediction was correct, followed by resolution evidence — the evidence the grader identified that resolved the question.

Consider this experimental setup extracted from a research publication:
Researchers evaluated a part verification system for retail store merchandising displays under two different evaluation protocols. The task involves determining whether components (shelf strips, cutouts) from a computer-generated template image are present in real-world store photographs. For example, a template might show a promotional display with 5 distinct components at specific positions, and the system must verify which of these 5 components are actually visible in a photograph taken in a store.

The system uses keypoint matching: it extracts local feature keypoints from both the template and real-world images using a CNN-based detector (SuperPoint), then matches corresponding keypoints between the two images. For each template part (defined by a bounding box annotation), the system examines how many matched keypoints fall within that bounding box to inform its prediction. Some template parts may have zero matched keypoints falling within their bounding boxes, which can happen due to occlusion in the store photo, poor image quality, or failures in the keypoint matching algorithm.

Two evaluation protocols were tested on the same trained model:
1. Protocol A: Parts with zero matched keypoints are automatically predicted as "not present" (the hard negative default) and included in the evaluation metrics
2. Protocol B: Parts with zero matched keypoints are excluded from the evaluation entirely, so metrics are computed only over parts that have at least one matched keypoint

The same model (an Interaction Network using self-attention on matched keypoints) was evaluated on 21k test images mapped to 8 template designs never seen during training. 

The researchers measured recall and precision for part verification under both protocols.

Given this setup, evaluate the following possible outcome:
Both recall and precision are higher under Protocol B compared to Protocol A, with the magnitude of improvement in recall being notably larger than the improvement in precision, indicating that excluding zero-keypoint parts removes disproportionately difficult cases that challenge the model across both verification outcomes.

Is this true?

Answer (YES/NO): NO